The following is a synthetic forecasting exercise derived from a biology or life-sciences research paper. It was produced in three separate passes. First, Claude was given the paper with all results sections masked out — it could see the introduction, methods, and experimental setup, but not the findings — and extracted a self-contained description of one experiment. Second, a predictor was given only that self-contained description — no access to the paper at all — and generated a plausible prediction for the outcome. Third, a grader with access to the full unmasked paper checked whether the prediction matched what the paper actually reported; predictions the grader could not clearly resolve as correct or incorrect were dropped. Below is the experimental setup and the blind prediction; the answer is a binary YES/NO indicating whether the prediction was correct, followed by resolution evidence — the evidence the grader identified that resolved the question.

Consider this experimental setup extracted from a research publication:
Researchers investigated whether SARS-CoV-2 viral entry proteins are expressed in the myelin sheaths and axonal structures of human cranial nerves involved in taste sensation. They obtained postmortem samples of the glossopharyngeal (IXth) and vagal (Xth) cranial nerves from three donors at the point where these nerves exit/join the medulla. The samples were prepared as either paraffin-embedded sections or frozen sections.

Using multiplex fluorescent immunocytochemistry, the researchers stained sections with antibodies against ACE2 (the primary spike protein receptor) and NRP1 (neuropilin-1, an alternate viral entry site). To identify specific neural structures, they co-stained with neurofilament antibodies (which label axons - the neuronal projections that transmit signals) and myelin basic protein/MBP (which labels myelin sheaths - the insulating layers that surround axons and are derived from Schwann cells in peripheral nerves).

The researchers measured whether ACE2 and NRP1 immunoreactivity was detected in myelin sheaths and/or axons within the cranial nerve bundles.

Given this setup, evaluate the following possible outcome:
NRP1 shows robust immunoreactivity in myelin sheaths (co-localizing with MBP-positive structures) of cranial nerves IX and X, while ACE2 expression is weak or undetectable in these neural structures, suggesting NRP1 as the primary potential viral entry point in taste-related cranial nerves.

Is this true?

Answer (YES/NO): NO